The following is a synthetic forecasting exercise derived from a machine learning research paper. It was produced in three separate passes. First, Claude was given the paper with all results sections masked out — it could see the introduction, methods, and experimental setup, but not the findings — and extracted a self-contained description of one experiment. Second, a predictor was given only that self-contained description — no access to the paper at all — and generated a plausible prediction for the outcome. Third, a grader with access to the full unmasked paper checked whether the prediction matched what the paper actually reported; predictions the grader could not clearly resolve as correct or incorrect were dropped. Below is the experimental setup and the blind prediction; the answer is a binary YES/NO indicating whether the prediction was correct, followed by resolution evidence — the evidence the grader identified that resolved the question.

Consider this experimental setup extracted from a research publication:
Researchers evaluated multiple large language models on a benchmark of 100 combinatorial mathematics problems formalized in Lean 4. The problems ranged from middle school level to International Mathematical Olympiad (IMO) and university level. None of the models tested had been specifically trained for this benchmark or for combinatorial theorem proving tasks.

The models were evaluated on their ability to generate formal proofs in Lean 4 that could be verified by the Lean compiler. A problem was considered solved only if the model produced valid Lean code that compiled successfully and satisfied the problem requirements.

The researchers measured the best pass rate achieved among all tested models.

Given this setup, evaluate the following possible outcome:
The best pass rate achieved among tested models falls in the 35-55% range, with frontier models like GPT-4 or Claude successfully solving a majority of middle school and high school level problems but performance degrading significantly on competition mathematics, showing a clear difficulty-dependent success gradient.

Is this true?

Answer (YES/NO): NO